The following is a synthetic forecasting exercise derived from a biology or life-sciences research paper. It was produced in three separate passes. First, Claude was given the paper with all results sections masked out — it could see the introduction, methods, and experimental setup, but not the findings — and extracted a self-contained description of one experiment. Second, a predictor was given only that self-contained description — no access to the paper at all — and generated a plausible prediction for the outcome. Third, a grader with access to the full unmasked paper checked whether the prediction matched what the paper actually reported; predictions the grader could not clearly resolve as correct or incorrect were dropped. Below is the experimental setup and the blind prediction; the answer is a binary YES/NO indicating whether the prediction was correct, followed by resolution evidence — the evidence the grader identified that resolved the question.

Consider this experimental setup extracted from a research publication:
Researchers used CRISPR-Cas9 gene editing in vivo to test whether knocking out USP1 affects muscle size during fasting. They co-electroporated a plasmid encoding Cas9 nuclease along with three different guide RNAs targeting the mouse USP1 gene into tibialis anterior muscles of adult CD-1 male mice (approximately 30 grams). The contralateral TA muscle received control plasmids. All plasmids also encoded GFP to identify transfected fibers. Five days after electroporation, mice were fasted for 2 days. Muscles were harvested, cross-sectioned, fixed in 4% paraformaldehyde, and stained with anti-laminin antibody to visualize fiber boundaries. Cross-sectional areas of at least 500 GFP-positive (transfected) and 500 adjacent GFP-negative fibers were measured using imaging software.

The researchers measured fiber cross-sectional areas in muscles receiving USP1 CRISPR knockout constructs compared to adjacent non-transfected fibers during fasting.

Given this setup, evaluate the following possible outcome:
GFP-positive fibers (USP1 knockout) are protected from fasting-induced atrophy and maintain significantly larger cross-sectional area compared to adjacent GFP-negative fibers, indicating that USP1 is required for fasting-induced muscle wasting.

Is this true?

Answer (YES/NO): YES